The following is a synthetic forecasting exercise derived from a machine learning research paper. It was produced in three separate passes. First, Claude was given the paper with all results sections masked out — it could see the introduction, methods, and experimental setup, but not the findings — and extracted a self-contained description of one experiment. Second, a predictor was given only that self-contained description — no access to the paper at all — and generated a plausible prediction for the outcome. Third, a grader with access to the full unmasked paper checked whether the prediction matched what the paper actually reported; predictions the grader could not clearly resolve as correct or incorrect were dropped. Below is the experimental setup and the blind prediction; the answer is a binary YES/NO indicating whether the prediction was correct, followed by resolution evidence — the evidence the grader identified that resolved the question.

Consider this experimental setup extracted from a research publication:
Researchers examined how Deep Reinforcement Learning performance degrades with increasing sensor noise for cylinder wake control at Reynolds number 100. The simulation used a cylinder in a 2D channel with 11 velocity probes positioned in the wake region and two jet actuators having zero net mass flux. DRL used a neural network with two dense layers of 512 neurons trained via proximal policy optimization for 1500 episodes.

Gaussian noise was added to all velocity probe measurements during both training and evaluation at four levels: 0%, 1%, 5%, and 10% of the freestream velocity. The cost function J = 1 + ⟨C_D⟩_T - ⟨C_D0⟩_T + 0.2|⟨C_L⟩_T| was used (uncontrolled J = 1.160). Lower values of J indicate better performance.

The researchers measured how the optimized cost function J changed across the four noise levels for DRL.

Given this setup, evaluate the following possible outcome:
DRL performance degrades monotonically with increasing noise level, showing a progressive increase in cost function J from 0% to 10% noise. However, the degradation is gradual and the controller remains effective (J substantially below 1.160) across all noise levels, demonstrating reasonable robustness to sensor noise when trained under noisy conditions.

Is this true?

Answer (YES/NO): YES